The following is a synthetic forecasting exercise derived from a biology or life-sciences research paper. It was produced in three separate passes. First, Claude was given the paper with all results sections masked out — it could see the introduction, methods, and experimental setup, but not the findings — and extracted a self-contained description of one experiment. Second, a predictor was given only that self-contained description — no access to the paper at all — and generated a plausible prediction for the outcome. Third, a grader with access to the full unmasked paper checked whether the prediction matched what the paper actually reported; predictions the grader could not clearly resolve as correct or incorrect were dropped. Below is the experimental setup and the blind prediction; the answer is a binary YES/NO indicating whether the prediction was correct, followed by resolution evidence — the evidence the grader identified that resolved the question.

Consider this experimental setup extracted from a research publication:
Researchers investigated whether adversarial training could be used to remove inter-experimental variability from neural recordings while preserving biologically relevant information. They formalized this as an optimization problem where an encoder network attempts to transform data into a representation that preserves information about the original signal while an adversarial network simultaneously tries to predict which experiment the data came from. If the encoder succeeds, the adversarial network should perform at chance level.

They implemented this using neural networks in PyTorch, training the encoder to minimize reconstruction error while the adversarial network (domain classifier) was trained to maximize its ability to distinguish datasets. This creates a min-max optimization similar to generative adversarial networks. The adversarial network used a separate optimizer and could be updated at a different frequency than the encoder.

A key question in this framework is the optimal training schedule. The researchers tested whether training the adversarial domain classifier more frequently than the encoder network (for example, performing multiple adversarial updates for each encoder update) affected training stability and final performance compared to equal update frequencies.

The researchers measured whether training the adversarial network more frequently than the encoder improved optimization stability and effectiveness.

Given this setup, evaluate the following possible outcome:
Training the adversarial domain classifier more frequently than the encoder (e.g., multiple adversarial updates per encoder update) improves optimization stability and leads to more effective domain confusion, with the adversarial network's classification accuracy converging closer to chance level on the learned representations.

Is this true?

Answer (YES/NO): YES